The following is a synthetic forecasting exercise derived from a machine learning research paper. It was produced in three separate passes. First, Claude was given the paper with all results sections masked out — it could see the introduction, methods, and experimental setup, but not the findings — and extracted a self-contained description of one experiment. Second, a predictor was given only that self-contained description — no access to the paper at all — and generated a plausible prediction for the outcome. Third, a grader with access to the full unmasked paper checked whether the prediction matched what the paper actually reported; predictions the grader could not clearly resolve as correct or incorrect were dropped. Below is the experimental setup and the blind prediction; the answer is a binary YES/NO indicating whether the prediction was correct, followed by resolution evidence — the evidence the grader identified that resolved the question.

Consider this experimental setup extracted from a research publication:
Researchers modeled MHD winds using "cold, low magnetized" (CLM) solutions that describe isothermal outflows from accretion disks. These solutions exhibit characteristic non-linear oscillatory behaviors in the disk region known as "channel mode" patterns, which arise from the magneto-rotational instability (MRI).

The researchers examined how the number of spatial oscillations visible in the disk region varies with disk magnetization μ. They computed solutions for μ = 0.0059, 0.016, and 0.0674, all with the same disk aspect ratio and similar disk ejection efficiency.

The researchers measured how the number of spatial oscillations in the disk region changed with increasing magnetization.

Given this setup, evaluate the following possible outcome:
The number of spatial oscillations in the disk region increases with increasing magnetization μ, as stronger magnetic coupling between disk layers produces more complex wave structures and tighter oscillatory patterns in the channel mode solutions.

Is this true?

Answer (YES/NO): NO